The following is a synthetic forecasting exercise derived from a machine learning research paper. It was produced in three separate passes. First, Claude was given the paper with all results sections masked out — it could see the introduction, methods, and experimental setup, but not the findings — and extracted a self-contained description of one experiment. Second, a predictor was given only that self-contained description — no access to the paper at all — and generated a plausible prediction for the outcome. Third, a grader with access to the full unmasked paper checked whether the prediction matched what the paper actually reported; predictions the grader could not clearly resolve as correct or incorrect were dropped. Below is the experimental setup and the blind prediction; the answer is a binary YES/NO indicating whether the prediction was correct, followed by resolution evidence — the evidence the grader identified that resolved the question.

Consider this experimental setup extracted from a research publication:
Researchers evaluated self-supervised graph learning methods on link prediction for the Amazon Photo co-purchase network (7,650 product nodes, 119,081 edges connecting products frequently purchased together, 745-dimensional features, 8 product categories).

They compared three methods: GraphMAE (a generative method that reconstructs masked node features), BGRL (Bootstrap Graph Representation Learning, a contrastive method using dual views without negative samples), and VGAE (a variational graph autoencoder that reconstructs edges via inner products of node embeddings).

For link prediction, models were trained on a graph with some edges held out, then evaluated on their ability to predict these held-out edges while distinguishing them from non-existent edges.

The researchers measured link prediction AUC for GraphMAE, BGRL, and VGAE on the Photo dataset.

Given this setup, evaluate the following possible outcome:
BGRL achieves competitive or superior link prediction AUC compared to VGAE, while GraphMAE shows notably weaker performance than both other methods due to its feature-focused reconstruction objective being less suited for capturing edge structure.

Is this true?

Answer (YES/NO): YES